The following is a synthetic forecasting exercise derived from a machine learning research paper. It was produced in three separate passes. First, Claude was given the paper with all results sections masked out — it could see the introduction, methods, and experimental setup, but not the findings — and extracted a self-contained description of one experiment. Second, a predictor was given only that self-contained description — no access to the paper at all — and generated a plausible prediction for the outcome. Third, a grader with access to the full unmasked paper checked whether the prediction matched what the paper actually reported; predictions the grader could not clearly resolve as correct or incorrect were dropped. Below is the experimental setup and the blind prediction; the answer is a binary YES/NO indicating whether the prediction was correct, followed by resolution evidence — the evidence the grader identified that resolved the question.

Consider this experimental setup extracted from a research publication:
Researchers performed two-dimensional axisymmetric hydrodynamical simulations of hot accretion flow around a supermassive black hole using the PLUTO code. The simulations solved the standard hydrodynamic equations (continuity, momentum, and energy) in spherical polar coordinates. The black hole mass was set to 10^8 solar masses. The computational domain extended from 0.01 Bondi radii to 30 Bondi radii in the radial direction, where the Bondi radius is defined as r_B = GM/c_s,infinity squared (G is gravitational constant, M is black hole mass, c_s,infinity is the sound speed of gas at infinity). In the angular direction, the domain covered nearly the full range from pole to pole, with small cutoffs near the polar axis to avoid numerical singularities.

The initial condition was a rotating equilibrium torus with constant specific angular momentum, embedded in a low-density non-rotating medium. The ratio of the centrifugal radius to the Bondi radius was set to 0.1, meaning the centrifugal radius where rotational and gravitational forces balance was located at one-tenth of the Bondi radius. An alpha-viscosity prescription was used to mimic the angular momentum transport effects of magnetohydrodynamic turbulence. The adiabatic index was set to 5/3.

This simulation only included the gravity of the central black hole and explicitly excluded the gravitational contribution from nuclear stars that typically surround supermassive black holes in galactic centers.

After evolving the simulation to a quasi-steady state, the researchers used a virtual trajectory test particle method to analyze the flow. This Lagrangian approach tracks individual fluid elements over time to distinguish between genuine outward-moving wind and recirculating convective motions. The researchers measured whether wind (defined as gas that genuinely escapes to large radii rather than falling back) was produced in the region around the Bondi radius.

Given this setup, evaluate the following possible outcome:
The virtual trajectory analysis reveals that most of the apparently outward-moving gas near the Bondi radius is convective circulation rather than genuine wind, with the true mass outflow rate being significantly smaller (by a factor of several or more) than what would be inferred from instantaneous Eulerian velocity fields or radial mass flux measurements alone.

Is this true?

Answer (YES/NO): NO